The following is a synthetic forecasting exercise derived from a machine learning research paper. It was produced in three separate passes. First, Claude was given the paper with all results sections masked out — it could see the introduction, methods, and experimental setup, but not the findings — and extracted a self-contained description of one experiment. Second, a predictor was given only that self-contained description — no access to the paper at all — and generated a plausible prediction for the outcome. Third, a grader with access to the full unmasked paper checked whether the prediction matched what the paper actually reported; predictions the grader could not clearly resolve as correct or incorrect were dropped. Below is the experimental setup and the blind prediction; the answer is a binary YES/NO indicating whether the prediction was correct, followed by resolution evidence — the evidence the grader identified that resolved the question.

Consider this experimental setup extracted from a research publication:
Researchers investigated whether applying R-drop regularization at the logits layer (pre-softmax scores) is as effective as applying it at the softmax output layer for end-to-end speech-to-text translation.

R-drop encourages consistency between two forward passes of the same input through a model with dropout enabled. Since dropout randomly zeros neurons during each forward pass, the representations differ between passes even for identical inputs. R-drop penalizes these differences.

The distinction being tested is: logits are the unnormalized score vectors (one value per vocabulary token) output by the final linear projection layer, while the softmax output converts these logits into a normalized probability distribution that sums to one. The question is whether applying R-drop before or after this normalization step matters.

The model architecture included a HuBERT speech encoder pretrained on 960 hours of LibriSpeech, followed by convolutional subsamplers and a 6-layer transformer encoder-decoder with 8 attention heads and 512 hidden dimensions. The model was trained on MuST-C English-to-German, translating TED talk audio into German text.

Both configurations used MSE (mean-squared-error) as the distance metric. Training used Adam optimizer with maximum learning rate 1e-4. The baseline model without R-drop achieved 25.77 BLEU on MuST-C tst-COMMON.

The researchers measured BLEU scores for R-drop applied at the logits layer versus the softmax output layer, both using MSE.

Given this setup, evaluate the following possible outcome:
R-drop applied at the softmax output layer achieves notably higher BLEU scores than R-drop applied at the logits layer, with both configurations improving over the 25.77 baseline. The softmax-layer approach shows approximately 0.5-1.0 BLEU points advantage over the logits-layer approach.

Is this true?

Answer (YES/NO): NO